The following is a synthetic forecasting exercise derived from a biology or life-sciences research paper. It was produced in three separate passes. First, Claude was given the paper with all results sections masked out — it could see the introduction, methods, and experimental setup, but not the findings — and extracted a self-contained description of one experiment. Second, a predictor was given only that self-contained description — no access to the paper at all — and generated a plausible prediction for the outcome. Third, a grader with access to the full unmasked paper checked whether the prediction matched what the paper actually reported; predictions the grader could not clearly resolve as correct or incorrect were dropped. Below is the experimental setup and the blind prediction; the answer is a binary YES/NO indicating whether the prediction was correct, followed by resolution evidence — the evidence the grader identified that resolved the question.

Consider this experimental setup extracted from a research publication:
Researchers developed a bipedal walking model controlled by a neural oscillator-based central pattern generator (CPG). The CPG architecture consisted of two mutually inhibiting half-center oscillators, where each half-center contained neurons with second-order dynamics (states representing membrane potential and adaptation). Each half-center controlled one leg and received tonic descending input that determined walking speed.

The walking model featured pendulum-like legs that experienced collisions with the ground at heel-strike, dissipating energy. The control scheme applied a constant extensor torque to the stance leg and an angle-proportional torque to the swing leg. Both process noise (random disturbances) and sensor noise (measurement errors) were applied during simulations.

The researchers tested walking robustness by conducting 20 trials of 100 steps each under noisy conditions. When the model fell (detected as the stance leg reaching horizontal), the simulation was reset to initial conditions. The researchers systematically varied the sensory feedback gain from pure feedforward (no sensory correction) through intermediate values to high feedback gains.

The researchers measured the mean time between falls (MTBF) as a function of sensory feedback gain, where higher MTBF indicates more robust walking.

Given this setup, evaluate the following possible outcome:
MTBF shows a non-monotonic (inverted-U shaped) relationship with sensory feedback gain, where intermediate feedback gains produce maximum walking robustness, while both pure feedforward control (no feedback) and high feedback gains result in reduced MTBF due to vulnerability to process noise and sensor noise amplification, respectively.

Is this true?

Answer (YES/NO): YES